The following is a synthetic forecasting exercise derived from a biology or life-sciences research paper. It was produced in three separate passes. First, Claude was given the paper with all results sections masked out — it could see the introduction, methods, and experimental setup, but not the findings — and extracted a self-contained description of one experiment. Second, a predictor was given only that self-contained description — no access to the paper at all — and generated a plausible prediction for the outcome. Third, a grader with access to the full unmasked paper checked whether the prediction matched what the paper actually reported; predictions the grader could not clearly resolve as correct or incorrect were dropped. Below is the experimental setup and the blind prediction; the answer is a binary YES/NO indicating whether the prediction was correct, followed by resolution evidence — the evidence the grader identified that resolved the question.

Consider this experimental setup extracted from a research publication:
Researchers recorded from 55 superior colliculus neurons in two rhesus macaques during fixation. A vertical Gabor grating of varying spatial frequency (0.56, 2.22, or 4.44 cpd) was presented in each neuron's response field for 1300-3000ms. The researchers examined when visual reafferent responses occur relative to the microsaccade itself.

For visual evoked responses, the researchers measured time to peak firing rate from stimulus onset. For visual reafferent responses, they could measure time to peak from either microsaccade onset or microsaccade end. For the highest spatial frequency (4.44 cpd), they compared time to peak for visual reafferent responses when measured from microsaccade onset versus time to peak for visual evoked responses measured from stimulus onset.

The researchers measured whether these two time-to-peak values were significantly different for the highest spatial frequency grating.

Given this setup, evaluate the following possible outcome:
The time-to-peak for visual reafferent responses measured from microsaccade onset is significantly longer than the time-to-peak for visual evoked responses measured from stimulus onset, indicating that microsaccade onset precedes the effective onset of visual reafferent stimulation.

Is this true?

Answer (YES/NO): NO